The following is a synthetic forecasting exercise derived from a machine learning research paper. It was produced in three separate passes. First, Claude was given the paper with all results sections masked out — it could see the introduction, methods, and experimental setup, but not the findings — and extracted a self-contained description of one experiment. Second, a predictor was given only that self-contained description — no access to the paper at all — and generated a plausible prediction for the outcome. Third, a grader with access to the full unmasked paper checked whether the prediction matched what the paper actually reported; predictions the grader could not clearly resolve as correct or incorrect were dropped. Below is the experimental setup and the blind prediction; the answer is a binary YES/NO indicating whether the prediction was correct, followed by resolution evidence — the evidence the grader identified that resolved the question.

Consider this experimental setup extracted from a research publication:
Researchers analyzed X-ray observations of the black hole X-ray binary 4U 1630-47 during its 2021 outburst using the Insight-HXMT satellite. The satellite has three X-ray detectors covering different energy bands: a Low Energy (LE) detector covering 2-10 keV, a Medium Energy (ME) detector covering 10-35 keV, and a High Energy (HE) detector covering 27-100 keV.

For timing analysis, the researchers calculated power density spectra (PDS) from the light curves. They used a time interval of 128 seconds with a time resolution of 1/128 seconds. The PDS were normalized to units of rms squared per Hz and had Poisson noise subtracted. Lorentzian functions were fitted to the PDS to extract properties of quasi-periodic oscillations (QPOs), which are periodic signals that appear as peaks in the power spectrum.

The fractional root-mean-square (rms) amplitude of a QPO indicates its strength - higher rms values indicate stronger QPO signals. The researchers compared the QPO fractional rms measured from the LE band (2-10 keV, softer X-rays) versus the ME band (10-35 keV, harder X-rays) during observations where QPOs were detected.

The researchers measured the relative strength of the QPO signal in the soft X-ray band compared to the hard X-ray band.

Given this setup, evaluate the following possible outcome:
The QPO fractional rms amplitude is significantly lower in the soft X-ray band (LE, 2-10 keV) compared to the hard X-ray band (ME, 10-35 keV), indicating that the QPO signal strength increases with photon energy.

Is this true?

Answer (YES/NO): YES